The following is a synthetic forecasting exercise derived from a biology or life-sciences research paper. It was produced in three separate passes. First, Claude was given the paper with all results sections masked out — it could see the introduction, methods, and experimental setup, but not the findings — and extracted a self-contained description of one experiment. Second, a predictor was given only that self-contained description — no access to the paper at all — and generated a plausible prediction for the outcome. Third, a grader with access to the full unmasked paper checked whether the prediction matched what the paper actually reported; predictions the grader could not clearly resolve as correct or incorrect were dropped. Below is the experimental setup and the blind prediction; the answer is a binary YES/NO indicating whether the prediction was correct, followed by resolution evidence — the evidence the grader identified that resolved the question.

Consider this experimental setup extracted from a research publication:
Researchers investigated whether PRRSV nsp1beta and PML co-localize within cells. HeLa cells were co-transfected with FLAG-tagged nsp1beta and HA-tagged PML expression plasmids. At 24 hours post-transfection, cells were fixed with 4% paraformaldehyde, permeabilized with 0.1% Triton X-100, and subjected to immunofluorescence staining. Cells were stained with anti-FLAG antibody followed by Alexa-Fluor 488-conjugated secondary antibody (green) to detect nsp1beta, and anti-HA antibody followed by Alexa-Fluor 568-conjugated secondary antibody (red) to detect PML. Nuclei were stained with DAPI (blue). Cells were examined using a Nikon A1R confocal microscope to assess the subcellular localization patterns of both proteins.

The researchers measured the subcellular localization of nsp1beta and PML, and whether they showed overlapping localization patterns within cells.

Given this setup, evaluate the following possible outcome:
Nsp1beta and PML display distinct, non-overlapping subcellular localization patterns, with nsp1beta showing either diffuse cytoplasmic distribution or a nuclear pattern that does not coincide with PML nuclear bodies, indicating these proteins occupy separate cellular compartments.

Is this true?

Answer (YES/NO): NO